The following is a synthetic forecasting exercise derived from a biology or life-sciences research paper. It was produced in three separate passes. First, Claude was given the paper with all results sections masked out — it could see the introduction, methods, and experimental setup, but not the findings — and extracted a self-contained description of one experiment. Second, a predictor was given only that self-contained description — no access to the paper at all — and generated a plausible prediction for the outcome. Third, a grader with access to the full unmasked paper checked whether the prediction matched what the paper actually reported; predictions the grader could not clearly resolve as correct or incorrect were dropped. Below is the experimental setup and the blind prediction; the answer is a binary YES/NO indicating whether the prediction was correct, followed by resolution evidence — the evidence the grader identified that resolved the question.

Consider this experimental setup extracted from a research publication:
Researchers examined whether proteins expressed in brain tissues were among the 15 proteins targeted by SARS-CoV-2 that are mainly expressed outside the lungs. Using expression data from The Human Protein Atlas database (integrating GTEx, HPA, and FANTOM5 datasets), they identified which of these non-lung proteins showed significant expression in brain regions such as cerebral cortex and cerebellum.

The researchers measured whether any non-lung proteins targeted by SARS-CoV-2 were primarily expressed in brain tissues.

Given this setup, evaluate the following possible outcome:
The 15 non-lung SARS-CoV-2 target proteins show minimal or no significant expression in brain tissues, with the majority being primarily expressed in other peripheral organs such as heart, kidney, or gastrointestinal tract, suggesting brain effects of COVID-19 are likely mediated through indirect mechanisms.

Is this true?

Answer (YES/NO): NO